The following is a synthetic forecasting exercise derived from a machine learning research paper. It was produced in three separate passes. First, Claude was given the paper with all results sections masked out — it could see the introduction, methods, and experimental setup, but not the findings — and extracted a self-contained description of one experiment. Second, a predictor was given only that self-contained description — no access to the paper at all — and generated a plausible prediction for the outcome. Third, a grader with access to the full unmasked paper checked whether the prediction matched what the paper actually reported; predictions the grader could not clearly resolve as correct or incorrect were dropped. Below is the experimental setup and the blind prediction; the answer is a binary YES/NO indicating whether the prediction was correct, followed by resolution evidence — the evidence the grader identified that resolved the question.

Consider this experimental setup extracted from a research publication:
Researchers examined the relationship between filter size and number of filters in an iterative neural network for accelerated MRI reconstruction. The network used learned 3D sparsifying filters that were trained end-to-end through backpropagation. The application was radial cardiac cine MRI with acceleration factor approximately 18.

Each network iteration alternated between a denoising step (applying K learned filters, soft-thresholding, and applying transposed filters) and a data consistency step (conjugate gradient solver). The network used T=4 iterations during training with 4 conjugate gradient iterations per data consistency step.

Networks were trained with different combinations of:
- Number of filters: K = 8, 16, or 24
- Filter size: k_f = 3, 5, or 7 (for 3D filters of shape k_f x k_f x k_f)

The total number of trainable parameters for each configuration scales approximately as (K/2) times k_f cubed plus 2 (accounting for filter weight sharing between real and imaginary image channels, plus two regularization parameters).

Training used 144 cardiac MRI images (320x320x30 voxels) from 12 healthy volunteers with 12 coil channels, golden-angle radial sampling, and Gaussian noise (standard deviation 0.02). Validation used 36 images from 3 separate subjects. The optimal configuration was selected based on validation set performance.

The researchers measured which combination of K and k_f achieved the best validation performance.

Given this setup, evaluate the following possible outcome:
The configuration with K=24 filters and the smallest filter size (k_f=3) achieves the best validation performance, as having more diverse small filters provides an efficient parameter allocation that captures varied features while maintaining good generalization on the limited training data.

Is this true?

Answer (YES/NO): NO